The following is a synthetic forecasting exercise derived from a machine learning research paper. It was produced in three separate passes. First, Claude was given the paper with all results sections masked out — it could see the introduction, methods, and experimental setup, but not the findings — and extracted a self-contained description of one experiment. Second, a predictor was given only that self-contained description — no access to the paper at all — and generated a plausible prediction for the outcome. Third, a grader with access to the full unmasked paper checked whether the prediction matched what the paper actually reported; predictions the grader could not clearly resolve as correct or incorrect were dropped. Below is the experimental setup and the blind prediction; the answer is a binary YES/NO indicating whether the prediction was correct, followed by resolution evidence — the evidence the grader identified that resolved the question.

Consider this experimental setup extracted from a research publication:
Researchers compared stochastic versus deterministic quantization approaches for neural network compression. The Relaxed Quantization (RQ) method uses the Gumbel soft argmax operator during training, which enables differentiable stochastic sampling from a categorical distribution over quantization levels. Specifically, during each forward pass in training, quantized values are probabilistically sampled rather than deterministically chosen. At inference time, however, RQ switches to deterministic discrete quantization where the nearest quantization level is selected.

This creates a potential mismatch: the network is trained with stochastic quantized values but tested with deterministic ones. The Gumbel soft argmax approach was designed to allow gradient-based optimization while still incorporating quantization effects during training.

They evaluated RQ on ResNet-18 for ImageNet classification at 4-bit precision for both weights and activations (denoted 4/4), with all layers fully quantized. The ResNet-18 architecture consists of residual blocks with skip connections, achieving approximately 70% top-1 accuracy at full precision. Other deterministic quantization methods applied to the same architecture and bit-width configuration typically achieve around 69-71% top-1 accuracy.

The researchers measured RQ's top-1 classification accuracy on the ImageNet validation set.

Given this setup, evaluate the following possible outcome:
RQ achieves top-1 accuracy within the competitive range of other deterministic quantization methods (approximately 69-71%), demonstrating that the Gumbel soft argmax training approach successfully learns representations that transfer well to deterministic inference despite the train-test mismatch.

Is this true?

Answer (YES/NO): NO